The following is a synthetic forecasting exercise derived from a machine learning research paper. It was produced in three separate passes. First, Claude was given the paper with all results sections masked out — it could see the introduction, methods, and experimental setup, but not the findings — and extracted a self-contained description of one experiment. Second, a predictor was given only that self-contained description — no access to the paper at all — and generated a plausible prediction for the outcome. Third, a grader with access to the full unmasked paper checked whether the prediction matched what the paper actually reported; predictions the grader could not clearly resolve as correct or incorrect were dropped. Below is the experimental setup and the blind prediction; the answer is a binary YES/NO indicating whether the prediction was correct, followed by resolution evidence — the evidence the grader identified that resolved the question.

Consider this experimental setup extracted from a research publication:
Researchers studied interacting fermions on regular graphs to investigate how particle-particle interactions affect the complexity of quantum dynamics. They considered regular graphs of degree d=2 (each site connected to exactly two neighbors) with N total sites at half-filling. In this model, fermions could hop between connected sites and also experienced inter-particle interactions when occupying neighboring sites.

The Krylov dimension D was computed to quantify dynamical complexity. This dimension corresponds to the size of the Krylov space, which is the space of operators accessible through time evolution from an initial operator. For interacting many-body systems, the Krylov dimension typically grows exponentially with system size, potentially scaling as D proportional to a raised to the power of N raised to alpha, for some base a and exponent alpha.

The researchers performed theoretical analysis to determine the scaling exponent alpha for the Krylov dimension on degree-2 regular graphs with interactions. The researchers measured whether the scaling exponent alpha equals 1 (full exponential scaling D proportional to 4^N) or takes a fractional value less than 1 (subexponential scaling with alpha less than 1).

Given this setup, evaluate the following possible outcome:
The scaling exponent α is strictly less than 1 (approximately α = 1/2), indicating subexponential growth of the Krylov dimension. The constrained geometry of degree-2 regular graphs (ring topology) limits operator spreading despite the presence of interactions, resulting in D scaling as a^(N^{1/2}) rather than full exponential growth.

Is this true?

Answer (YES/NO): YES